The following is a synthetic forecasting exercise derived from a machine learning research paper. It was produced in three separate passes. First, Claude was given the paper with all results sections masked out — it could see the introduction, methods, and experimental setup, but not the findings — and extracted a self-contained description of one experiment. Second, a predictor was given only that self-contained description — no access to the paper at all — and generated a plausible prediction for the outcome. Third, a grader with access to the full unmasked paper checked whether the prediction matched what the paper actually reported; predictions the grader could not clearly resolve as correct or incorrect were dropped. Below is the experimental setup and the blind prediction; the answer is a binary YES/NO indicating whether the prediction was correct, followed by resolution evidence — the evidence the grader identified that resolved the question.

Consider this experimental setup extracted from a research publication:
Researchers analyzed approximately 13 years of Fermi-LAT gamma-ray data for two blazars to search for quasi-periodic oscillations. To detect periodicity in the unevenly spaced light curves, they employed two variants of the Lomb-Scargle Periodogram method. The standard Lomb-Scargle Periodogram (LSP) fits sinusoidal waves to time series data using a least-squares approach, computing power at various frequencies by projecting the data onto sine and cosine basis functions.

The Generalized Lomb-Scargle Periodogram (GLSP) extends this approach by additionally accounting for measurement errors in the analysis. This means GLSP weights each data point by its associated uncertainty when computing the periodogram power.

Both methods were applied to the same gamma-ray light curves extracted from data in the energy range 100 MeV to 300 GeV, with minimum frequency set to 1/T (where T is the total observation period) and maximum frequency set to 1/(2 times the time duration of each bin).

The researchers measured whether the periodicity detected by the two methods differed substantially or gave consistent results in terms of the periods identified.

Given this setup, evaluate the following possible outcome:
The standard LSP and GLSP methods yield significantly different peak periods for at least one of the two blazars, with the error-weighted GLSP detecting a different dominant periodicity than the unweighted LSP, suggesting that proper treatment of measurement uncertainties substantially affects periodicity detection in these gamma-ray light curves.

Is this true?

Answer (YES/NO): NO